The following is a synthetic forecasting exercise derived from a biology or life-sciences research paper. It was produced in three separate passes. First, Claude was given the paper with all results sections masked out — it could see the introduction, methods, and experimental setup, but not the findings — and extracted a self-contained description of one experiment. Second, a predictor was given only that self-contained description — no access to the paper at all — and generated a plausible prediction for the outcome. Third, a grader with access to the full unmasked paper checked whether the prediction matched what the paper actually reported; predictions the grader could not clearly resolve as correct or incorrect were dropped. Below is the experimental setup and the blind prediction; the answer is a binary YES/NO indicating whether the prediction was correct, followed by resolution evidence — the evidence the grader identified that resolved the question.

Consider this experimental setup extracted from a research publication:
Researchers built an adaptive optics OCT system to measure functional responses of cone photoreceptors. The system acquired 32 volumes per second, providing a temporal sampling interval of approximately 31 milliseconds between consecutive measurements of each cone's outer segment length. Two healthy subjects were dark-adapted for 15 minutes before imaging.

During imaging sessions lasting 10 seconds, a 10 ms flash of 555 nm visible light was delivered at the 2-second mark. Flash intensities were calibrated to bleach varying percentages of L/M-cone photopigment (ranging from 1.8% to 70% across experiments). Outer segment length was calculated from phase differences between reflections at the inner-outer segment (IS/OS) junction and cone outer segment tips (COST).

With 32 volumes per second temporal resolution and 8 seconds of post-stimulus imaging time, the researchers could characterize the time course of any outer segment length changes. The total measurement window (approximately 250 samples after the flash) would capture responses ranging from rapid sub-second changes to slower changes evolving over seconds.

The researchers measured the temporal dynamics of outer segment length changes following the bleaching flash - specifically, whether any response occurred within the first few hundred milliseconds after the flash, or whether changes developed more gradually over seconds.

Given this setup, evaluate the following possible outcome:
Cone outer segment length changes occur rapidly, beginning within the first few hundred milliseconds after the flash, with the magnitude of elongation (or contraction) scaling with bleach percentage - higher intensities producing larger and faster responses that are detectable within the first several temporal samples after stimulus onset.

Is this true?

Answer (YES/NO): YES